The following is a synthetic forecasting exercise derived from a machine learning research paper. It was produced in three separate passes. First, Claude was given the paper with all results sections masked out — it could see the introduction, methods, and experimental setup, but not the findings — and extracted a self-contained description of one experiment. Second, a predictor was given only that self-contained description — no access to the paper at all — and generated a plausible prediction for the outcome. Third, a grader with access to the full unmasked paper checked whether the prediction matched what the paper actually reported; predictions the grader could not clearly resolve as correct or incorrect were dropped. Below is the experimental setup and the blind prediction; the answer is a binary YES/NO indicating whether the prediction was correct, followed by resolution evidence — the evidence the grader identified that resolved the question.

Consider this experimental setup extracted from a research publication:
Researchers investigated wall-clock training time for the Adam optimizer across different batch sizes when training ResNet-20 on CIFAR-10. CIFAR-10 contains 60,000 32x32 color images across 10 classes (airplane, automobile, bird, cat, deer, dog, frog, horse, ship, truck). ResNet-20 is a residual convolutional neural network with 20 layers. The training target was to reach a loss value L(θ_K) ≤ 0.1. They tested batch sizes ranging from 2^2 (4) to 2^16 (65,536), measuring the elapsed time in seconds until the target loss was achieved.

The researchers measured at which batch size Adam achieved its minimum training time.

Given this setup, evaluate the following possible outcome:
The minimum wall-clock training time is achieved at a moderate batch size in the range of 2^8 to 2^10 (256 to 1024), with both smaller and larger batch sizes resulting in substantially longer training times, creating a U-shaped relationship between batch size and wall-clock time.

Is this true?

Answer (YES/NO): NO